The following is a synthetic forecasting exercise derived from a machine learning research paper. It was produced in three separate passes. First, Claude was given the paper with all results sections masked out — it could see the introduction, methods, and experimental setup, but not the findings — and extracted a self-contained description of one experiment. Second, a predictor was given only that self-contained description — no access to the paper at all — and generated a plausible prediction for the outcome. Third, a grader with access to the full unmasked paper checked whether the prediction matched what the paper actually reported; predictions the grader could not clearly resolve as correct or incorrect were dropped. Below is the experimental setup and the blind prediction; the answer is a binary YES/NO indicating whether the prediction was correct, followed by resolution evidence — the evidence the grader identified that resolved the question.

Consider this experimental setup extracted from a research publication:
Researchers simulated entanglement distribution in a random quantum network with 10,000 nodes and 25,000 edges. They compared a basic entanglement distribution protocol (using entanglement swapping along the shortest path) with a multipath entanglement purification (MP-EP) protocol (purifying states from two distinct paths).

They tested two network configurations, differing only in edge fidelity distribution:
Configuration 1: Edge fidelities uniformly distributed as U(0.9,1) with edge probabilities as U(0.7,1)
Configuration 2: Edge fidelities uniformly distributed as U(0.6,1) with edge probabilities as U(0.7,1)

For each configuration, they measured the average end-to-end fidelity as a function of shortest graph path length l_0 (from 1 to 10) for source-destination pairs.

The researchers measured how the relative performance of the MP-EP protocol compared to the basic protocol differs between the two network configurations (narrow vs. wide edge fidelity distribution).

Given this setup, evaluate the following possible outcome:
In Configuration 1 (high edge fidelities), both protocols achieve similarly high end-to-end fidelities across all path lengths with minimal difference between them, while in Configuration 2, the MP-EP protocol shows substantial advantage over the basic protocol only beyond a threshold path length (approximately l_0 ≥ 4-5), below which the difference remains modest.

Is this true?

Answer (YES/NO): NO